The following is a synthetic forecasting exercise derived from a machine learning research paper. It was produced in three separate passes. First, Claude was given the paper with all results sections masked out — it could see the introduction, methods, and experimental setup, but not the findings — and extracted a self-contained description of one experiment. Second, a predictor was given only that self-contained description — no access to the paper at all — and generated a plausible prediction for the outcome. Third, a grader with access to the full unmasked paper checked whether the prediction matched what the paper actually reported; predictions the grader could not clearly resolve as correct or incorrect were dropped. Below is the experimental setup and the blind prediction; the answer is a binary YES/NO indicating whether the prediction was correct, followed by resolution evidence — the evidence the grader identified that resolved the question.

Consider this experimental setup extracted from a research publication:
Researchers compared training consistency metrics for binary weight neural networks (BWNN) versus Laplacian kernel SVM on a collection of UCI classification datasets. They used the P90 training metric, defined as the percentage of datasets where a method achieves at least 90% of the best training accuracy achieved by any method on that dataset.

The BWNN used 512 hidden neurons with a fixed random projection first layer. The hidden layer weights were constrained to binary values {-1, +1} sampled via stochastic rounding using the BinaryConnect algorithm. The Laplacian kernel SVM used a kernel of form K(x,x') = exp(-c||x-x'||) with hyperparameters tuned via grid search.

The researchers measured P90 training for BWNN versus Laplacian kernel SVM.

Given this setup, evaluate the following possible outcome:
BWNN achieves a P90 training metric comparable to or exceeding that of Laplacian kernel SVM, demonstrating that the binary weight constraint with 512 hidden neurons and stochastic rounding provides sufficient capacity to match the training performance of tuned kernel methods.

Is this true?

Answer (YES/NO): YES